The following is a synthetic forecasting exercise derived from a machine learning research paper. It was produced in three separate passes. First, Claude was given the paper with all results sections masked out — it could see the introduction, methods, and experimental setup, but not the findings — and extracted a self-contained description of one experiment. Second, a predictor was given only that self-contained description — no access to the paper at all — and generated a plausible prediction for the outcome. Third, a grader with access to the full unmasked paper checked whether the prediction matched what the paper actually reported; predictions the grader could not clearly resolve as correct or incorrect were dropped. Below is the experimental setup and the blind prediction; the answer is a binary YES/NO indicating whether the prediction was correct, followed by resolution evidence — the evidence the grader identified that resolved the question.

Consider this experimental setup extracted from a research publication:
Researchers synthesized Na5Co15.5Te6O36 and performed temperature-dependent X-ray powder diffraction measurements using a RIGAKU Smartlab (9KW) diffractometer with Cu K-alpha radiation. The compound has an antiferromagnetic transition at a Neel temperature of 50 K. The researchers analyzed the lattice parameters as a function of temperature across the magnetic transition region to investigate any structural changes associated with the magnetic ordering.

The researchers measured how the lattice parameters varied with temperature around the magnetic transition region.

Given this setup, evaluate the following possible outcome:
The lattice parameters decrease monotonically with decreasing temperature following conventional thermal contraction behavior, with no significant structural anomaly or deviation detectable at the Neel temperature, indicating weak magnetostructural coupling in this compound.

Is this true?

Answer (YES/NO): NO